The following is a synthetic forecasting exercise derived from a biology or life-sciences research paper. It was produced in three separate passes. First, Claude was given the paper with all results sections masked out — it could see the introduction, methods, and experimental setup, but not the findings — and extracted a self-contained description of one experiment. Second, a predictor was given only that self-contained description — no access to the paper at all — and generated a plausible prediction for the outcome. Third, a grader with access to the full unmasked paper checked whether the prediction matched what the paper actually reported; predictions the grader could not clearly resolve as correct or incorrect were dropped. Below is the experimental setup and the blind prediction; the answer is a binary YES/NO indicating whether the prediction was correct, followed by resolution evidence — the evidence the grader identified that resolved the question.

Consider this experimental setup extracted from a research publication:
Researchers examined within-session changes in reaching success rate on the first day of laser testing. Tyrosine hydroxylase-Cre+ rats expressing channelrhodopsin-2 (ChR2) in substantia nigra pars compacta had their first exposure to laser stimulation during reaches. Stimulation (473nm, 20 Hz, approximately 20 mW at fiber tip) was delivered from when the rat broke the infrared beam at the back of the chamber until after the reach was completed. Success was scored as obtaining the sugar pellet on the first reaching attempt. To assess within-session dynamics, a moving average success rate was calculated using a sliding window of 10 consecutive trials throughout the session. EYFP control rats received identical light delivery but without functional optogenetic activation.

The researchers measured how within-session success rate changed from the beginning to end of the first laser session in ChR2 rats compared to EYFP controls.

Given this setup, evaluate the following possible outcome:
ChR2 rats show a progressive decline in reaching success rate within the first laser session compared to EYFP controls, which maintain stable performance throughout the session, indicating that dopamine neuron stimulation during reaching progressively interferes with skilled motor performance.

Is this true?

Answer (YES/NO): YES